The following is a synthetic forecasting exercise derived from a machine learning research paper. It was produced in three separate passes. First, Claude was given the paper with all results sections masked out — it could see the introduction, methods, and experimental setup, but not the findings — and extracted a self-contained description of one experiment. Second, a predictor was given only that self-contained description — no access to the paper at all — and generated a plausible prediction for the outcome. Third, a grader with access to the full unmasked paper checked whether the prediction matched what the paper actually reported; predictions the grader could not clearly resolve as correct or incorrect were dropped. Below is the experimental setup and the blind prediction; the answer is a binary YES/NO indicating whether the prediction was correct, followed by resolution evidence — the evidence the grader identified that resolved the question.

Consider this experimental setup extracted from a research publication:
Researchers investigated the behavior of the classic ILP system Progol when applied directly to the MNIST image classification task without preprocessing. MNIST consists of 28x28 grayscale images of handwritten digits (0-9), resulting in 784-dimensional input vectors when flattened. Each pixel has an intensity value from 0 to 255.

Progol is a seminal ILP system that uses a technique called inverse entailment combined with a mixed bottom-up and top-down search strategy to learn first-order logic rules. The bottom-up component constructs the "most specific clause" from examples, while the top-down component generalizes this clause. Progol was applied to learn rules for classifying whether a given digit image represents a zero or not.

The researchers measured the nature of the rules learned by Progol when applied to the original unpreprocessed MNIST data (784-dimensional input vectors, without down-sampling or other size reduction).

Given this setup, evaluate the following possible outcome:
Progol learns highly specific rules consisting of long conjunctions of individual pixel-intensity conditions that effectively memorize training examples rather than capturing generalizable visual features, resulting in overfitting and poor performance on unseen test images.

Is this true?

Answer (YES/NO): YES